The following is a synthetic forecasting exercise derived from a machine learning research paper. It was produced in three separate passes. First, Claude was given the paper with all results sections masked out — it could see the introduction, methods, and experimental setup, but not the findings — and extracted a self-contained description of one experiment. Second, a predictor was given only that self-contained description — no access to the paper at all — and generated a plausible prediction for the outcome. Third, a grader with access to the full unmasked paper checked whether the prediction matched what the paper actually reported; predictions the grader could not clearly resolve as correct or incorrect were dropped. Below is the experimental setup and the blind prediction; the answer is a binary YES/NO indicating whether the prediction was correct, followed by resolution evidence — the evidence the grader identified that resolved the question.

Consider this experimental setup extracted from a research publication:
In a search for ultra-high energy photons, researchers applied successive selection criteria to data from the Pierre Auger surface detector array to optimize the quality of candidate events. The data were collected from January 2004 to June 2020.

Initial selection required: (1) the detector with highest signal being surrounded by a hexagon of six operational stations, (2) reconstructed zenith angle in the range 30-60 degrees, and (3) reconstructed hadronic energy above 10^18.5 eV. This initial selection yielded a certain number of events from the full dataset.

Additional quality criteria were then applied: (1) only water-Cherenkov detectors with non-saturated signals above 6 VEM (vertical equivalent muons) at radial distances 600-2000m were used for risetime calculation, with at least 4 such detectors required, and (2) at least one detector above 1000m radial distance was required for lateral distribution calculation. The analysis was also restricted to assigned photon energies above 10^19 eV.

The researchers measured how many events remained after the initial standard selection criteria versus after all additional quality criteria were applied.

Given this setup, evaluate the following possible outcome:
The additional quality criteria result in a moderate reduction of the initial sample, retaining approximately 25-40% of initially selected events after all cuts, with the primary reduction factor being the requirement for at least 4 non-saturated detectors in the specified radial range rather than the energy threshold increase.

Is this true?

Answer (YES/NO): NO